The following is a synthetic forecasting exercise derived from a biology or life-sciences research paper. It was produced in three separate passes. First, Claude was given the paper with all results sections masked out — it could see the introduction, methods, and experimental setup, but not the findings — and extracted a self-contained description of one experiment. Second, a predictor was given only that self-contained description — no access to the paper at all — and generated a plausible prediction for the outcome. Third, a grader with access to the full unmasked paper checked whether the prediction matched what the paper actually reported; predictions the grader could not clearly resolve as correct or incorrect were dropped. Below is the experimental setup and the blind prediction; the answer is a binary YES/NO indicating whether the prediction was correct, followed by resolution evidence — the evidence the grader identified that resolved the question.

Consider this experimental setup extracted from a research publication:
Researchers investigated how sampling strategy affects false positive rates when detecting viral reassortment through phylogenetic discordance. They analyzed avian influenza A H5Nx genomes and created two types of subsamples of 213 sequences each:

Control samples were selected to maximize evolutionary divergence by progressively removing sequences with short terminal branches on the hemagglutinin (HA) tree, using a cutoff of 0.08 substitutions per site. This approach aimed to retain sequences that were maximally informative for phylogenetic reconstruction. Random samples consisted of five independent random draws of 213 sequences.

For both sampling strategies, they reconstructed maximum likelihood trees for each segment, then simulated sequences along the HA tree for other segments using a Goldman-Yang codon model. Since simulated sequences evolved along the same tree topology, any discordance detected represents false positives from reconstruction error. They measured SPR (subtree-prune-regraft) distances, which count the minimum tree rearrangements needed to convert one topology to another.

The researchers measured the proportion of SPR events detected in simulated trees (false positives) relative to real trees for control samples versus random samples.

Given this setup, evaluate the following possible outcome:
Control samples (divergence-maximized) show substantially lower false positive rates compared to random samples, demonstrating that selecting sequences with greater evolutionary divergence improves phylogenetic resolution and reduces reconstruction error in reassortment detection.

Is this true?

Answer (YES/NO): YES